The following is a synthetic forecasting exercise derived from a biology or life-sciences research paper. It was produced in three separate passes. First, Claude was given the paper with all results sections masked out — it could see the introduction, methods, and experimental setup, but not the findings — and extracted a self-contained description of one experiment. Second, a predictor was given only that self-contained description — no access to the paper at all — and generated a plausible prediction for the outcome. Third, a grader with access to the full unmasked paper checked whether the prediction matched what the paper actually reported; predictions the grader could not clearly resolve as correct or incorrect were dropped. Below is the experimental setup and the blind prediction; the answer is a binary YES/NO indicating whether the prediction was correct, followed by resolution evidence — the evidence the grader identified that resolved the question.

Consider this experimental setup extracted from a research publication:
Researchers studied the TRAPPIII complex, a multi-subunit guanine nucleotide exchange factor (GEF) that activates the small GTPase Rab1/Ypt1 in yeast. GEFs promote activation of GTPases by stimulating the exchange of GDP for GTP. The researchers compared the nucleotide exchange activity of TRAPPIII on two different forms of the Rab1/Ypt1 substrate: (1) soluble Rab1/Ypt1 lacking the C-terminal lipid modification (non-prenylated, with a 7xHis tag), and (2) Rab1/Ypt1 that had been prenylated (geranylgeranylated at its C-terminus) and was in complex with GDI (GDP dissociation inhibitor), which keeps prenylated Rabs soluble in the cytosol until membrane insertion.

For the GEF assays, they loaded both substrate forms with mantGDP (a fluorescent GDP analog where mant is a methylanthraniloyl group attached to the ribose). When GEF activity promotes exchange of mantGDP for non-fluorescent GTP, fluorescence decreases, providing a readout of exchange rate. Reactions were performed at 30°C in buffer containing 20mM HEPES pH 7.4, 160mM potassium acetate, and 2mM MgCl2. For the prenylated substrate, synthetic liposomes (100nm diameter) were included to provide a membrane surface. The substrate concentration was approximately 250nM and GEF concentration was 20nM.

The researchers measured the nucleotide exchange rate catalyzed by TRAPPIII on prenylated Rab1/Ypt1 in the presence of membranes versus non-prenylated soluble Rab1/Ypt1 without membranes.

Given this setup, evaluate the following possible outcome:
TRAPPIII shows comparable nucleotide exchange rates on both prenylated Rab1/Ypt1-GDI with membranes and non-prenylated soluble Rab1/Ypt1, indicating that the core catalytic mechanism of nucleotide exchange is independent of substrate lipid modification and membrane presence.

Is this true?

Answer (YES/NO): NO